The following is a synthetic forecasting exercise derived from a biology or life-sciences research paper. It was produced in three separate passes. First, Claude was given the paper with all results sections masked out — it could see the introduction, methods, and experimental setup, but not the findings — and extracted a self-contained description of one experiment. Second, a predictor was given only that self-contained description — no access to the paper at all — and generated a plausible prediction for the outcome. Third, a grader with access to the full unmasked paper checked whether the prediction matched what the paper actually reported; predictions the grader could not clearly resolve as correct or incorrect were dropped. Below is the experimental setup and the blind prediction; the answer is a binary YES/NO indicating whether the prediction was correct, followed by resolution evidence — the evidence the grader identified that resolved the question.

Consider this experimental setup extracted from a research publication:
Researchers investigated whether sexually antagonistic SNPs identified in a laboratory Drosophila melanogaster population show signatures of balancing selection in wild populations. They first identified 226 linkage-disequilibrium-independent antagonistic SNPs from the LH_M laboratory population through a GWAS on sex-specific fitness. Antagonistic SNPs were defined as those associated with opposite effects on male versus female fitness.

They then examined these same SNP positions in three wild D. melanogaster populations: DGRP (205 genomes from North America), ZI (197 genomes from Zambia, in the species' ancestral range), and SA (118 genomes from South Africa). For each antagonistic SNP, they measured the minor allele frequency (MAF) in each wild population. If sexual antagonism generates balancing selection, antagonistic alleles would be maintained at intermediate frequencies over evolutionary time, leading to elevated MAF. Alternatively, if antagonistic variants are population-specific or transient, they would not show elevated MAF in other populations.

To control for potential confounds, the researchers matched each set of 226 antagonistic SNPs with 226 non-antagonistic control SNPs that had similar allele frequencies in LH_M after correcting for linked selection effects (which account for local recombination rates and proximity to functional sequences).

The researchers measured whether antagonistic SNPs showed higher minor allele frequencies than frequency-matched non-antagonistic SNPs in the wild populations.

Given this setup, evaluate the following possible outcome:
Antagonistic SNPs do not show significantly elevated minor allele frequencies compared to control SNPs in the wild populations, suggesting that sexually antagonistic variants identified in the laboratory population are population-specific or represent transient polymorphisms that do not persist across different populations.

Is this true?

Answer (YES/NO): NO